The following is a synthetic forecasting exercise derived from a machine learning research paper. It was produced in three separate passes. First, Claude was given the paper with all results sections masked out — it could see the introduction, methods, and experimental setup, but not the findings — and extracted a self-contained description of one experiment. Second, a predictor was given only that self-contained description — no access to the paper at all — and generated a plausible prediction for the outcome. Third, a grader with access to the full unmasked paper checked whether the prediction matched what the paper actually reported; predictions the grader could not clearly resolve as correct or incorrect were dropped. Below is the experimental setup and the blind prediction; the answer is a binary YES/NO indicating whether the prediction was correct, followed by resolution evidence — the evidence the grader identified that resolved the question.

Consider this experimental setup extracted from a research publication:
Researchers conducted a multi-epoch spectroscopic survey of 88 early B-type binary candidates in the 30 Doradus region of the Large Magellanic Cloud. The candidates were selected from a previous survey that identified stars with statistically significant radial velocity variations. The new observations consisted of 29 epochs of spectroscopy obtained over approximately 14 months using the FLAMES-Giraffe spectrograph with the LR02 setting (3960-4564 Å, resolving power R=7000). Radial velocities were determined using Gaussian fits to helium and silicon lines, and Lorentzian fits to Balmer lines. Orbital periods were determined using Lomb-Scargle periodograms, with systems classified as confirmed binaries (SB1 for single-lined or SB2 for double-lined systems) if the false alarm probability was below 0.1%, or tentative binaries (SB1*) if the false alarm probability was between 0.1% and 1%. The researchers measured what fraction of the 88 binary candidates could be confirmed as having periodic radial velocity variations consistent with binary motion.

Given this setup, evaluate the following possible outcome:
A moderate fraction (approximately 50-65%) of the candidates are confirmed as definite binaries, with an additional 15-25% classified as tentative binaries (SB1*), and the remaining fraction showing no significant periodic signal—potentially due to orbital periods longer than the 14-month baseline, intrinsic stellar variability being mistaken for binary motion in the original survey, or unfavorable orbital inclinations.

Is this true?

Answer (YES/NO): NO